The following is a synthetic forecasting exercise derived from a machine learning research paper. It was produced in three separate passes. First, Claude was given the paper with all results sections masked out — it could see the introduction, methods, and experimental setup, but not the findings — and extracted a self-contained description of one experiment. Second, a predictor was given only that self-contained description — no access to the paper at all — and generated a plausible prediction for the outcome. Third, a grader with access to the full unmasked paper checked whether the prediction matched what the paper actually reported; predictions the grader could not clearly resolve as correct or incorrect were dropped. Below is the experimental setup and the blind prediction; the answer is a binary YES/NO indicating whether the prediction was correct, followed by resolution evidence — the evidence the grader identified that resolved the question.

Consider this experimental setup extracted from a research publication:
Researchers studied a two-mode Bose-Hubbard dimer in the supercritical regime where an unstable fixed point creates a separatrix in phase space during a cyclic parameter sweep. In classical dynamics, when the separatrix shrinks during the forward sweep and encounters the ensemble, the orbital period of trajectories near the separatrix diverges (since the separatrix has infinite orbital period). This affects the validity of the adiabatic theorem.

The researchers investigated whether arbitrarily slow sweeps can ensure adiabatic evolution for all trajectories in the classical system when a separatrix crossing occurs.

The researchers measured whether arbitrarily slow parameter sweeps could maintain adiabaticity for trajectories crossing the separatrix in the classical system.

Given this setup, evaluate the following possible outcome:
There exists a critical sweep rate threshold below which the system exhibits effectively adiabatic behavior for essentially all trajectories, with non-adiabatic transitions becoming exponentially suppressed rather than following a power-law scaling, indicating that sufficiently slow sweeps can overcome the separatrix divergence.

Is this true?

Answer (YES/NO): NO